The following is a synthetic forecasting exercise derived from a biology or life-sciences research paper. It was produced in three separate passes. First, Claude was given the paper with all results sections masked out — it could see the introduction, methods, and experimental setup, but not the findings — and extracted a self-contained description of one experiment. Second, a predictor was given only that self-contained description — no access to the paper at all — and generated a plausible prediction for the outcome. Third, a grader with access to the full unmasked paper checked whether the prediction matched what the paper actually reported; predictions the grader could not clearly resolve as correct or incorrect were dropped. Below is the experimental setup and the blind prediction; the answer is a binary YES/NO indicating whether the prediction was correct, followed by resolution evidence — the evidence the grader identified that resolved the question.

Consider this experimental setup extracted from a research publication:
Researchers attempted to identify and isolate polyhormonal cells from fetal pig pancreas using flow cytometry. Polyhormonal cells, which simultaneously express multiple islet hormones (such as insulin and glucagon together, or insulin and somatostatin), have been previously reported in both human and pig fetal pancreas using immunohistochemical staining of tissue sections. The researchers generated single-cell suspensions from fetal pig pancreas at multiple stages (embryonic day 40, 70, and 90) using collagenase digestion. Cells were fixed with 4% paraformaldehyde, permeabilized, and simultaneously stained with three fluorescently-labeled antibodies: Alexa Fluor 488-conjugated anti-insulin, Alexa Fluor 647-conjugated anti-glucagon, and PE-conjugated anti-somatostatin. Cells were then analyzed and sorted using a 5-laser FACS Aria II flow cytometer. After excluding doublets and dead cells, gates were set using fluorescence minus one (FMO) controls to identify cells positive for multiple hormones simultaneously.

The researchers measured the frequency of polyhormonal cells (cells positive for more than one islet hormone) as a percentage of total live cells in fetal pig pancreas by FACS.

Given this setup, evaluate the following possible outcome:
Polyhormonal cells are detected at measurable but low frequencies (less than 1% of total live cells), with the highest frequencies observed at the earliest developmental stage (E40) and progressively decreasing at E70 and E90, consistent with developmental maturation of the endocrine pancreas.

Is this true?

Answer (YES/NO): NO